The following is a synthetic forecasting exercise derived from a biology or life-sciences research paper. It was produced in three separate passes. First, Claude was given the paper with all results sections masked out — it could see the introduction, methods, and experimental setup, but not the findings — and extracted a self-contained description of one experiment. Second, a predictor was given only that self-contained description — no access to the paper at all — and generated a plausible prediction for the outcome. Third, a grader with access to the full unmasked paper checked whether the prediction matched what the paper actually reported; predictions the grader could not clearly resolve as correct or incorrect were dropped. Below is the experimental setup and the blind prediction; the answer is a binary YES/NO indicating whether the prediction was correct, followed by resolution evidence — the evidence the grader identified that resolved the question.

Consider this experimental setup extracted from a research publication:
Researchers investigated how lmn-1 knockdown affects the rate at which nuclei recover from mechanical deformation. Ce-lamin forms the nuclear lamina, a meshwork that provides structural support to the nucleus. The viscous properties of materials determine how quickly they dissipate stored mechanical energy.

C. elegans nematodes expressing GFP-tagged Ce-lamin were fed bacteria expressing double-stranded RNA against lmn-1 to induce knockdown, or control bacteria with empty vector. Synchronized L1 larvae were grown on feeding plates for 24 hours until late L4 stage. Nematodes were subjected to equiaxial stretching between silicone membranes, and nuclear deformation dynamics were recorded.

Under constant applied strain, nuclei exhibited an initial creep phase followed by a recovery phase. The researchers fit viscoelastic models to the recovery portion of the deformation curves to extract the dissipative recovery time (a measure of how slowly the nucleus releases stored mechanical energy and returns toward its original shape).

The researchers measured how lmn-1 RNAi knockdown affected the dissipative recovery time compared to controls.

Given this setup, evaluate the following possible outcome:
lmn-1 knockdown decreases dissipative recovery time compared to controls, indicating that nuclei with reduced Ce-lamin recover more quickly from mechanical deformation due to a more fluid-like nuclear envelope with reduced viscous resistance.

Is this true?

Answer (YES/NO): NO